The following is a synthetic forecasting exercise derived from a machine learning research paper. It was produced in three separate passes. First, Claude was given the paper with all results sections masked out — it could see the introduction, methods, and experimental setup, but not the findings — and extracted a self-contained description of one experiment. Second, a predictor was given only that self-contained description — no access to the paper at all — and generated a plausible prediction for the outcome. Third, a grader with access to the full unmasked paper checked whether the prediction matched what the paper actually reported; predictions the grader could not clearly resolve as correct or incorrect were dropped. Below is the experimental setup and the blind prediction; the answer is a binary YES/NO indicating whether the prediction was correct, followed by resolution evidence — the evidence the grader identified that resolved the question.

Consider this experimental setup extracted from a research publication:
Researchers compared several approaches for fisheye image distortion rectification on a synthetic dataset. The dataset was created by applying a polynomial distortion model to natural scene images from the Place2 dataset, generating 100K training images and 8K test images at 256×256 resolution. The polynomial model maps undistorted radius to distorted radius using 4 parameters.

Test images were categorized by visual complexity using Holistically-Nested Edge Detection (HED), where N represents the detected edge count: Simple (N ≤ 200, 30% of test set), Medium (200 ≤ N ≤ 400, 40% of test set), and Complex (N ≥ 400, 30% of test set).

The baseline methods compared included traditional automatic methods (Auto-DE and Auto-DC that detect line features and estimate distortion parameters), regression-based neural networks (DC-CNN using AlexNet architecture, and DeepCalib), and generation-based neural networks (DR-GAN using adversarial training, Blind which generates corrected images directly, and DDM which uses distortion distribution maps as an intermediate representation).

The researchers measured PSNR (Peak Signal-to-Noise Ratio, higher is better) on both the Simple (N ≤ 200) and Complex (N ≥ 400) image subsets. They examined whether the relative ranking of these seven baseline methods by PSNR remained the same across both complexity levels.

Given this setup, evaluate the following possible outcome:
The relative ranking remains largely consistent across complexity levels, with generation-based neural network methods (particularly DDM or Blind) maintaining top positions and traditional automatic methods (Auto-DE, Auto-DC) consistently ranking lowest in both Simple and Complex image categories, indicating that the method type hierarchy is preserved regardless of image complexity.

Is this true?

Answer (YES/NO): YES